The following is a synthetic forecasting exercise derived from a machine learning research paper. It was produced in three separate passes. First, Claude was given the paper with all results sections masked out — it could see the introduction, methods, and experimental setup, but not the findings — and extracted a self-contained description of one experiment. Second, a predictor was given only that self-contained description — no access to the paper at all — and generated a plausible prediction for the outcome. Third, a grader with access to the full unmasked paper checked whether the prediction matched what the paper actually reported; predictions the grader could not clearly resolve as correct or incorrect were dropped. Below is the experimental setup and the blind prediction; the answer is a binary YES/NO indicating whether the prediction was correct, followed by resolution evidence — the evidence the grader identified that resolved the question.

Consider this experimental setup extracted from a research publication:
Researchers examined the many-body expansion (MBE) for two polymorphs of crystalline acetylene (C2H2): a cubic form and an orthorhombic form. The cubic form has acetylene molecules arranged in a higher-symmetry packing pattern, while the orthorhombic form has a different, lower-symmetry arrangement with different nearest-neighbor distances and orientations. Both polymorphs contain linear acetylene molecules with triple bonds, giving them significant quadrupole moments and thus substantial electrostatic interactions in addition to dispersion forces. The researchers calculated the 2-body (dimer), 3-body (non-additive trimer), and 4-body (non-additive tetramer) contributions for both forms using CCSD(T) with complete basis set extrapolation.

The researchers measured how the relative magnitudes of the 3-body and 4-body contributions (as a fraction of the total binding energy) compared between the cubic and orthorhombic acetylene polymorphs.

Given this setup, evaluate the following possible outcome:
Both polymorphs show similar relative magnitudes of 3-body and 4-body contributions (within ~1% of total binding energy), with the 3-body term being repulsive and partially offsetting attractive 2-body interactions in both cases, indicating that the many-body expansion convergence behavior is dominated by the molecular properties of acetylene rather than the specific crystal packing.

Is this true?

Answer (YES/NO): NO